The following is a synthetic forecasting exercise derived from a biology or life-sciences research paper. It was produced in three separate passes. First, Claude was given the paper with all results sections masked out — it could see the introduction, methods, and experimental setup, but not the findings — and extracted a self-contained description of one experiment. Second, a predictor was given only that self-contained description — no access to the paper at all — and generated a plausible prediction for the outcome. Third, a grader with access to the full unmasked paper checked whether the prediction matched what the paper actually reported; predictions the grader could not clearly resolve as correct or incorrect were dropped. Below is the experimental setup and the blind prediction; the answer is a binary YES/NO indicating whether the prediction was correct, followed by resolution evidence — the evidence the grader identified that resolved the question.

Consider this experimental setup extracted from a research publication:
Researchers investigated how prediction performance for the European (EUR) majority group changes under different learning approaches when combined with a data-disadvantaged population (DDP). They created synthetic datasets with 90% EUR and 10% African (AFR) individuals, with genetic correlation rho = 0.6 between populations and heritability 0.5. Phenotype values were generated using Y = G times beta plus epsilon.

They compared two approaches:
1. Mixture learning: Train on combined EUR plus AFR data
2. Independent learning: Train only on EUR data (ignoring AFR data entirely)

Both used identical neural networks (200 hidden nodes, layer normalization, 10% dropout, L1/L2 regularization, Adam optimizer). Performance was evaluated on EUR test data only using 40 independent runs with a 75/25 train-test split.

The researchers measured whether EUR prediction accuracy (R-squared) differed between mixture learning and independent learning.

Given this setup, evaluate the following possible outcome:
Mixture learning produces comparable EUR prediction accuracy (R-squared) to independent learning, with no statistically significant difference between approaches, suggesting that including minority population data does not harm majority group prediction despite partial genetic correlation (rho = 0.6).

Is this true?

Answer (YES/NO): YES